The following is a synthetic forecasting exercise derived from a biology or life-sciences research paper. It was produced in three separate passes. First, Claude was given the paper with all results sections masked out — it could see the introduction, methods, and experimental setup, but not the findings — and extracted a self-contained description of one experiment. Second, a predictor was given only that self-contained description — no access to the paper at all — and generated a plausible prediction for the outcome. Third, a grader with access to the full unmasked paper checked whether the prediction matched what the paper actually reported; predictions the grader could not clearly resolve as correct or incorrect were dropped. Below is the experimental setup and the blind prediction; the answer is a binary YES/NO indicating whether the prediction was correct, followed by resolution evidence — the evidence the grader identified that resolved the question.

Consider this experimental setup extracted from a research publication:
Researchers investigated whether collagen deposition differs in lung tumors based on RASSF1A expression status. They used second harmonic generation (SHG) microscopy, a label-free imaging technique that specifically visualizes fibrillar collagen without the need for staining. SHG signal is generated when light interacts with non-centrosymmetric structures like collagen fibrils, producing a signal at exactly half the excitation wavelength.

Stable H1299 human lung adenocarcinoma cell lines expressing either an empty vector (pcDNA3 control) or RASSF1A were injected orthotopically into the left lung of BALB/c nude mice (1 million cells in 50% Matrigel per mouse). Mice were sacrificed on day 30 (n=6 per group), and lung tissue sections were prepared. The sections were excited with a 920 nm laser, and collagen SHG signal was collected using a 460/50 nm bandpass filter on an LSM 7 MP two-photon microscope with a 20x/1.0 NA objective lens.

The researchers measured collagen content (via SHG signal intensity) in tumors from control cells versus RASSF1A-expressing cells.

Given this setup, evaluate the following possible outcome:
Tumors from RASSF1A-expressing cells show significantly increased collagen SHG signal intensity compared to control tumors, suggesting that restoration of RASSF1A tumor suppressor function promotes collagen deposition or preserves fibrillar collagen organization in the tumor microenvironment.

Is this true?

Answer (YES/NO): NO